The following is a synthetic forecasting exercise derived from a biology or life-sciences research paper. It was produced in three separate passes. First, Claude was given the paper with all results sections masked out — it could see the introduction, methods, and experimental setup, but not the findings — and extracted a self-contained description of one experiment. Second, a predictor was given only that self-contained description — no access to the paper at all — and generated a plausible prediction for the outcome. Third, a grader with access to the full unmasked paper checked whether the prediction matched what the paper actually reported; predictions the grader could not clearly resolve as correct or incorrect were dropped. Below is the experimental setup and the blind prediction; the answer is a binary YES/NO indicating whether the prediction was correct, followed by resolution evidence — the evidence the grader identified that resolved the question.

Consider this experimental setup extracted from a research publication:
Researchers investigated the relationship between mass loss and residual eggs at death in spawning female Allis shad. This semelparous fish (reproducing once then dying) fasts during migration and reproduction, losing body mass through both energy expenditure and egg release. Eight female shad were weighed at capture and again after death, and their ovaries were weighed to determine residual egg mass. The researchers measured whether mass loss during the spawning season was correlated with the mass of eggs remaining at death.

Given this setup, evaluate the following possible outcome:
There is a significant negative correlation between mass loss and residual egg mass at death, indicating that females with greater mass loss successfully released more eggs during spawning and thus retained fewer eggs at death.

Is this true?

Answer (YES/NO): NO